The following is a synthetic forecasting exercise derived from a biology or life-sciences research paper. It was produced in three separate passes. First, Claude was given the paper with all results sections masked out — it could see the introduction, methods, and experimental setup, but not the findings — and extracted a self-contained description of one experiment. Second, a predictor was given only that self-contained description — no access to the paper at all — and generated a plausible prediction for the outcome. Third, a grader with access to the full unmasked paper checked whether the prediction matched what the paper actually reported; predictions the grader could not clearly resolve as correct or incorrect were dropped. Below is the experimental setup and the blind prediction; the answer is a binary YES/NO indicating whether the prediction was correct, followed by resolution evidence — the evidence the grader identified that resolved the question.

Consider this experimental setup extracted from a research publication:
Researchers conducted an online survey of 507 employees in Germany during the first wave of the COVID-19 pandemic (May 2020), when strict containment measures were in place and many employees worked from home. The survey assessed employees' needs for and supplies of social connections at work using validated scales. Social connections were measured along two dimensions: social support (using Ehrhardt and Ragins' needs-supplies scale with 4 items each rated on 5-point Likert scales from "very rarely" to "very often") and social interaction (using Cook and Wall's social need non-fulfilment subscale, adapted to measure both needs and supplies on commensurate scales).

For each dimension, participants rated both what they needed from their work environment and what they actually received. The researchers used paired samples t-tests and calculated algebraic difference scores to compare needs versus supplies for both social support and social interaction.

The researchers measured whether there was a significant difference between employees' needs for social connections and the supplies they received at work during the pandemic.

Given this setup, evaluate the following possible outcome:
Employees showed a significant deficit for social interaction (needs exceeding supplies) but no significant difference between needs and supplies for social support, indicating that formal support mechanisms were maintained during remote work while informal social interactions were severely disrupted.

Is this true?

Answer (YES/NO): NO